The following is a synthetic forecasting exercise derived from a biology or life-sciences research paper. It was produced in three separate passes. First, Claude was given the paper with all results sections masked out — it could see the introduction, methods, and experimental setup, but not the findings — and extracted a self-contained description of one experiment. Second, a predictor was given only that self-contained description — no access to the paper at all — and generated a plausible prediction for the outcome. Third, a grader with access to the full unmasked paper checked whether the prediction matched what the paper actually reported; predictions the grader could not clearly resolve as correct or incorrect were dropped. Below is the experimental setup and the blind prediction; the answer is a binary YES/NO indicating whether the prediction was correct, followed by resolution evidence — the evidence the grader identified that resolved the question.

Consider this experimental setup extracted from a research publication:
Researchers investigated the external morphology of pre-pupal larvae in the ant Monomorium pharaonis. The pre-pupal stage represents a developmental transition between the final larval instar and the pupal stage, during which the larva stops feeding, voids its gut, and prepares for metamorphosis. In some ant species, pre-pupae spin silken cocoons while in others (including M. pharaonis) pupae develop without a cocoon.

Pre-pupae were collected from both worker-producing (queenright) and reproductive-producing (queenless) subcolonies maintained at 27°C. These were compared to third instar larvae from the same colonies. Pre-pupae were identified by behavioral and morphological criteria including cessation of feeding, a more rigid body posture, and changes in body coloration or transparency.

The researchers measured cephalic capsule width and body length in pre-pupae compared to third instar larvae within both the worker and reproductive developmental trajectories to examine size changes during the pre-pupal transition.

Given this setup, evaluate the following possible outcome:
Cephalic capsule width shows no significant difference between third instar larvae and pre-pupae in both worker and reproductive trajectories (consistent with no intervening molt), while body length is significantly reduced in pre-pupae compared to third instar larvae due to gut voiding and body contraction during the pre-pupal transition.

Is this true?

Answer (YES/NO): NO